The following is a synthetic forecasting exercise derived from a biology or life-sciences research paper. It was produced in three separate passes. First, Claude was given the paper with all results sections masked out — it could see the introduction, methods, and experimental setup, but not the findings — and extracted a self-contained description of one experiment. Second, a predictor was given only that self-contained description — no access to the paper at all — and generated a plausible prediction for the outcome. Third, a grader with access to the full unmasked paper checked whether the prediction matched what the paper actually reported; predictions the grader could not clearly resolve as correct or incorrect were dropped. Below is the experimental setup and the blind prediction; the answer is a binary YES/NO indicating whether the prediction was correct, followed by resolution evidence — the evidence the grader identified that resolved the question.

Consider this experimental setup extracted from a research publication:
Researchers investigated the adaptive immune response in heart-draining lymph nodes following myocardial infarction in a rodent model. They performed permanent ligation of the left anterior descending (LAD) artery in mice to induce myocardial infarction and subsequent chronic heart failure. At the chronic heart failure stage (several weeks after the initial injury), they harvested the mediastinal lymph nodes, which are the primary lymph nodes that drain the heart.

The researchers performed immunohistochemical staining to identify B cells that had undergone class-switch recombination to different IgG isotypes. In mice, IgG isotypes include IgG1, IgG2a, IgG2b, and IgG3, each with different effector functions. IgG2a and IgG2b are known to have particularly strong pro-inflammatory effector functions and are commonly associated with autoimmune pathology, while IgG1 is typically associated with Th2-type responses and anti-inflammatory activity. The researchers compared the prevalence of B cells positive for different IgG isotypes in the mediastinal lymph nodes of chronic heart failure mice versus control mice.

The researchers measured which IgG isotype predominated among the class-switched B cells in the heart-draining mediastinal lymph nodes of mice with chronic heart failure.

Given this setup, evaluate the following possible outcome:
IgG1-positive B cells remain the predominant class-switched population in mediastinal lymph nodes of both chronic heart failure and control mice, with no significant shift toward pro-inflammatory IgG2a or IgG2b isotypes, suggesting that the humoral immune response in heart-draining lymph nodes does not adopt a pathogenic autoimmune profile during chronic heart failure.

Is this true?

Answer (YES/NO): NO